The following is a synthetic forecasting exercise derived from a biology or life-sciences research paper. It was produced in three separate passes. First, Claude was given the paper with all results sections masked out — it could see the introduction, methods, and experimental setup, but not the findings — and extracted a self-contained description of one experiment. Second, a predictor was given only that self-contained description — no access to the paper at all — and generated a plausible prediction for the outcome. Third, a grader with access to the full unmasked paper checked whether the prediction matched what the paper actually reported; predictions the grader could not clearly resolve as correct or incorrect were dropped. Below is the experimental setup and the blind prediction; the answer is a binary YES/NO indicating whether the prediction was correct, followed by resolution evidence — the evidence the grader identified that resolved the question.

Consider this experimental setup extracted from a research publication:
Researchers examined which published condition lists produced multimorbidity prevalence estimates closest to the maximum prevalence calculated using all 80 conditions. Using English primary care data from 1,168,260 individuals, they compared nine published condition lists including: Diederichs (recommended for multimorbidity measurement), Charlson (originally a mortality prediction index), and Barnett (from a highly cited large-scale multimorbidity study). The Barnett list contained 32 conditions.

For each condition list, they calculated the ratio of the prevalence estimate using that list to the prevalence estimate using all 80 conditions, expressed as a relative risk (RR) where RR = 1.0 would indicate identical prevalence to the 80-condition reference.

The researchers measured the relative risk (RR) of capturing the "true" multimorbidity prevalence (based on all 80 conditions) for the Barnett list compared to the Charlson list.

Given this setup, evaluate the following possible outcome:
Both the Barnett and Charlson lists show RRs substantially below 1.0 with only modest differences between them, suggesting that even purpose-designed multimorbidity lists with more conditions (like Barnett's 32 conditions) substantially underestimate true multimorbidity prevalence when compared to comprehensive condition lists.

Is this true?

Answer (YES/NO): NO